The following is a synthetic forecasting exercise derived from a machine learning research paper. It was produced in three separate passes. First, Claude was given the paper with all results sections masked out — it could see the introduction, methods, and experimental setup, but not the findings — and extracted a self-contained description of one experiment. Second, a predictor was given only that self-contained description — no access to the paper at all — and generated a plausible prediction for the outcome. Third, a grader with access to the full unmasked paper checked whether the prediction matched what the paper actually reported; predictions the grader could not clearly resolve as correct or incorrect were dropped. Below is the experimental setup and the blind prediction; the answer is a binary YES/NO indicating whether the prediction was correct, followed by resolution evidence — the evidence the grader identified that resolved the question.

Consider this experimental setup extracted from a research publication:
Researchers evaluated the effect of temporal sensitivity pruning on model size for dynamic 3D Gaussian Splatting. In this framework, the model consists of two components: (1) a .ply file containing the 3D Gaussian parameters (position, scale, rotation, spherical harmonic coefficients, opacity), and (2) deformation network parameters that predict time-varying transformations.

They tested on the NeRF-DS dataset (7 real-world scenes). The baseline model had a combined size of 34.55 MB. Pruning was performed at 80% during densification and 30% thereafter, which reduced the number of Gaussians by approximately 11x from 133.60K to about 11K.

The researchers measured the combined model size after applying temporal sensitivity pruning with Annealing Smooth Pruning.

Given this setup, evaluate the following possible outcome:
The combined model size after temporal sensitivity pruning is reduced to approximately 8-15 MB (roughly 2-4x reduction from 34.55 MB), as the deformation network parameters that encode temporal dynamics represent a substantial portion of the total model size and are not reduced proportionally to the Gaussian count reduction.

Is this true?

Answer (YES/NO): NO